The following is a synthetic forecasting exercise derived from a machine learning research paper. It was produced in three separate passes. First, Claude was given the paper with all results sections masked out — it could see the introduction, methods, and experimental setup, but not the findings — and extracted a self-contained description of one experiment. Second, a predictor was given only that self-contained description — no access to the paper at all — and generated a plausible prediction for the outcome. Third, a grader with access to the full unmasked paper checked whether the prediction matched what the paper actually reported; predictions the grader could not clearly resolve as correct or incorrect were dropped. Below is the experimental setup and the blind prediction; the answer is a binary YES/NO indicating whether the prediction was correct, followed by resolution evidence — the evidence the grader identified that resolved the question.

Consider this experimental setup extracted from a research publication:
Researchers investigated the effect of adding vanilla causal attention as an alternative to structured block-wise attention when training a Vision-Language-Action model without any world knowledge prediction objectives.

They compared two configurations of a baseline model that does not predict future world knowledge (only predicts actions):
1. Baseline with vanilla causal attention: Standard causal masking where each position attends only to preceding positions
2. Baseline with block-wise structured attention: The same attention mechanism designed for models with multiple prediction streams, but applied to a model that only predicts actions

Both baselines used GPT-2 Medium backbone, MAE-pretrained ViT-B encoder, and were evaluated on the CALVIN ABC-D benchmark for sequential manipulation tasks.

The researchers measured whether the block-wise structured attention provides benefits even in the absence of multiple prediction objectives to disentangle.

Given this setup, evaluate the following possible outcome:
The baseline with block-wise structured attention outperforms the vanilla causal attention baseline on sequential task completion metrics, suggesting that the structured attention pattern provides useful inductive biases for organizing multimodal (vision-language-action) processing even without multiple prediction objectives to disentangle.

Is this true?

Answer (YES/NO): NO